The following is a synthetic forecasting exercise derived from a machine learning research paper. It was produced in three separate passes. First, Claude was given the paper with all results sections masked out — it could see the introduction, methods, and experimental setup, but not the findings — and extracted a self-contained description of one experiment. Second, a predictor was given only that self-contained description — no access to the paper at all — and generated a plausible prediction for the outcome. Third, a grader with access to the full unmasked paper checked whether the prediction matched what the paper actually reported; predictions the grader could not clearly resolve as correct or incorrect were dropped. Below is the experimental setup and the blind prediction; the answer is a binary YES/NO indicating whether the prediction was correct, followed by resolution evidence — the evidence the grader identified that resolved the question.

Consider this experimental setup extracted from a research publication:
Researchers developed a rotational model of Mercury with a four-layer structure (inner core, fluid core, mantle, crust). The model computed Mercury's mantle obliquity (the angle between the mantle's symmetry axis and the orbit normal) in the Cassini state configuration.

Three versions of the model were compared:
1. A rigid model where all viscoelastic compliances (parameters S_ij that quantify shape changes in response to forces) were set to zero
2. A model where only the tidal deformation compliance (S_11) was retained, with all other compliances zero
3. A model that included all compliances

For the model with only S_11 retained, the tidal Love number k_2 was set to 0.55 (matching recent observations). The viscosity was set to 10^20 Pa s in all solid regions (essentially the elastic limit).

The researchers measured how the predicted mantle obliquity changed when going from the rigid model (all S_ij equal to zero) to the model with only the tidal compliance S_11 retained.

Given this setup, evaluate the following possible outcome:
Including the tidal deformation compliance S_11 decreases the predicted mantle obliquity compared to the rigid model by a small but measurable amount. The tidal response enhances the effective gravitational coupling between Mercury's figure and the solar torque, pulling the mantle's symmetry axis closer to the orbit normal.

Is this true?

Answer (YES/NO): NO